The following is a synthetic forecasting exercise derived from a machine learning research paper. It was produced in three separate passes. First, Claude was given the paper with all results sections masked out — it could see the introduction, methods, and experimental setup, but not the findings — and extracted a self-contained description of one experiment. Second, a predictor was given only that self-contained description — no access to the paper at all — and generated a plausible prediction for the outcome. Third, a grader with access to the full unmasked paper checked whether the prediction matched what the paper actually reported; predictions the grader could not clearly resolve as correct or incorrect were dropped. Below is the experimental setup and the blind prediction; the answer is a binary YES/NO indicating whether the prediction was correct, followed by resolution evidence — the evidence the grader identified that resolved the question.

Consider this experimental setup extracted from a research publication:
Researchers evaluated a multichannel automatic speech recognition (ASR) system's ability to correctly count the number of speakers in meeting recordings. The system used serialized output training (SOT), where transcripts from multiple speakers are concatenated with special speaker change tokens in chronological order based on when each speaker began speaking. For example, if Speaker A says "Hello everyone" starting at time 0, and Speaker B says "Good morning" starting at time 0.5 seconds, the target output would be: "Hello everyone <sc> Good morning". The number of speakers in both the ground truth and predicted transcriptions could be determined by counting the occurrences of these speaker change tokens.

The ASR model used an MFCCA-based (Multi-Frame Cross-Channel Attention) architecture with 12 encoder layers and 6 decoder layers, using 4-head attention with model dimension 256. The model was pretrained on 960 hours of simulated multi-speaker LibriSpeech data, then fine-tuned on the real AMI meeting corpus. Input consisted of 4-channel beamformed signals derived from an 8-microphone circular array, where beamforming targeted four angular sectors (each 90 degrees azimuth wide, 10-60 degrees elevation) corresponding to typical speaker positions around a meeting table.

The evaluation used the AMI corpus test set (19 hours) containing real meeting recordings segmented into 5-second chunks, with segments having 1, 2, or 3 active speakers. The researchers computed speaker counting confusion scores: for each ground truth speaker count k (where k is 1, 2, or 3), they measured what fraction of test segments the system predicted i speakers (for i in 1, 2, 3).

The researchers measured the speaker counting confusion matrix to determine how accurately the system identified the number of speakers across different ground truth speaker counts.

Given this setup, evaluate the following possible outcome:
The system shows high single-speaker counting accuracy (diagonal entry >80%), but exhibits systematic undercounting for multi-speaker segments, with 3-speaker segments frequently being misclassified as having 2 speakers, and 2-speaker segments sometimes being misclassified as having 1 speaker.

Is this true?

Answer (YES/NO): YES